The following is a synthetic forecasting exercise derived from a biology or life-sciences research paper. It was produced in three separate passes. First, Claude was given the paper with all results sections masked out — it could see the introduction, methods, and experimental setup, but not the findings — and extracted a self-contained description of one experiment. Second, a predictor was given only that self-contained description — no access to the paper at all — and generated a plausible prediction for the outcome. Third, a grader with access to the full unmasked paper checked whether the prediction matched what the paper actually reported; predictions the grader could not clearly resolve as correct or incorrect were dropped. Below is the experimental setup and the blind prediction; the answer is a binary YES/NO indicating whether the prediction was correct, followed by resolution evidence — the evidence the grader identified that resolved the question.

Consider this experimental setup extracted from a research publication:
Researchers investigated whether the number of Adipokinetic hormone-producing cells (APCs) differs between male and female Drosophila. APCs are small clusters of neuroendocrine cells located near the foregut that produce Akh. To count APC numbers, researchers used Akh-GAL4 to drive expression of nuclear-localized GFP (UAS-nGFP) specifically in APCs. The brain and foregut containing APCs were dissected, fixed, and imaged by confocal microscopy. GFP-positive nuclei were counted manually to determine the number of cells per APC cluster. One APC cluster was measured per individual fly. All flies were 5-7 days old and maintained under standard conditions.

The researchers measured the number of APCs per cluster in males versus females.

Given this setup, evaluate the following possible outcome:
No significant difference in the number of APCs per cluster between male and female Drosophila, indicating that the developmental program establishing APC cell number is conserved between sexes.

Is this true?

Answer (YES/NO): YES